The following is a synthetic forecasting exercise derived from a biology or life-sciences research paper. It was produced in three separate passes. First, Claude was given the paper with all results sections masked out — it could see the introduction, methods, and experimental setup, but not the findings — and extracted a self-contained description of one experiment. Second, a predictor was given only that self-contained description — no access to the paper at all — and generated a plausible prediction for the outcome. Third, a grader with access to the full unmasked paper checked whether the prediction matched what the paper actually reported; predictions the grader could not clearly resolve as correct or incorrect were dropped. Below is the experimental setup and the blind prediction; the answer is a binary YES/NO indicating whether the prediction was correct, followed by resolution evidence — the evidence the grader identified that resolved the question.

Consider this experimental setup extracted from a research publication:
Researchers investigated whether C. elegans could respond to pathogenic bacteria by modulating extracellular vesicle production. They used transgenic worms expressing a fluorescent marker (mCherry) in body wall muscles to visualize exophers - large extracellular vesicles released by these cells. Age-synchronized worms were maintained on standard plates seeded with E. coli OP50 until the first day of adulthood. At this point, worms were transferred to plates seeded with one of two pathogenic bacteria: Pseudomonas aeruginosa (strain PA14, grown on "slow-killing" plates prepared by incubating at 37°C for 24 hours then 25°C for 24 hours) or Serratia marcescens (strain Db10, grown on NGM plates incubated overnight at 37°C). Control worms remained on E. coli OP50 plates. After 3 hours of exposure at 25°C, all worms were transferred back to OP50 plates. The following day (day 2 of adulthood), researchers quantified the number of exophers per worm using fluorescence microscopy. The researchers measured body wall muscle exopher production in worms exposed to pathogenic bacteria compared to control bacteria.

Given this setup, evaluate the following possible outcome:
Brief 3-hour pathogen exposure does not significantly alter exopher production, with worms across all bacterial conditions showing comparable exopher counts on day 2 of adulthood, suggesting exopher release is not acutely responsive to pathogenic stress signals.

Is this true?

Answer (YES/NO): NO